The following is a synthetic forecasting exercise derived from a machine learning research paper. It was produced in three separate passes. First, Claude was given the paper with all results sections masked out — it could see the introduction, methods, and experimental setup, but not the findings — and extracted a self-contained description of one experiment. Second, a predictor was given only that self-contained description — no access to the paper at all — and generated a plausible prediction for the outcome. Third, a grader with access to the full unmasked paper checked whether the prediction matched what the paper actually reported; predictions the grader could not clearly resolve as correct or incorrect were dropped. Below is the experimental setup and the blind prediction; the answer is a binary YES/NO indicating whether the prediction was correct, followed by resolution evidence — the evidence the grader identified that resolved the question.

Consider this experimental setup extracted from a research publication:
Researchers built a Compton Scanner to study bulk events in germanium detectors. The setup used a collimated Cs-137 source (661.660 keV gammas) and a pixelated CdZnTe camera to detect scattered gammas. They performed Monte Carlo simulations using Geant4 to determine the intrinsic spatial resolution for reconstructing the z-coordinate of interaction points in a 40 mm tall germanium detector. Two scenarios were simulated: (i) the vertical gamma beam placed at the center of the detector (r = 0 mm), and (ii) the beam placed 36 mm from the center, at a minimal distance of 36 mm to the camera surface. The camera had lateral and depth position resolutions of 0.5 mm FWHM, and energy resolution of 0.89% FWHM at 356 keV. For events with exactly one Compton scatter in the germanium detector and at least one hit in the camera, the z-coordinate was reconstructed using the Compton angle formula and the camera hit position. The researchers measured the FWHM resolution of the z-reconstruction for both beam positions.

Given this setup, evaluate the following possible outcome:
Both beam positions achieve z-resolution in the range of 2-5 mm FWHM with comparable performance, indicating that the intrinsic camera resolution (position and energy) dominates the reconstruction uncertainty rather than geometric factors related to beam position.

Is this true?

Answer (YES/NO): NO